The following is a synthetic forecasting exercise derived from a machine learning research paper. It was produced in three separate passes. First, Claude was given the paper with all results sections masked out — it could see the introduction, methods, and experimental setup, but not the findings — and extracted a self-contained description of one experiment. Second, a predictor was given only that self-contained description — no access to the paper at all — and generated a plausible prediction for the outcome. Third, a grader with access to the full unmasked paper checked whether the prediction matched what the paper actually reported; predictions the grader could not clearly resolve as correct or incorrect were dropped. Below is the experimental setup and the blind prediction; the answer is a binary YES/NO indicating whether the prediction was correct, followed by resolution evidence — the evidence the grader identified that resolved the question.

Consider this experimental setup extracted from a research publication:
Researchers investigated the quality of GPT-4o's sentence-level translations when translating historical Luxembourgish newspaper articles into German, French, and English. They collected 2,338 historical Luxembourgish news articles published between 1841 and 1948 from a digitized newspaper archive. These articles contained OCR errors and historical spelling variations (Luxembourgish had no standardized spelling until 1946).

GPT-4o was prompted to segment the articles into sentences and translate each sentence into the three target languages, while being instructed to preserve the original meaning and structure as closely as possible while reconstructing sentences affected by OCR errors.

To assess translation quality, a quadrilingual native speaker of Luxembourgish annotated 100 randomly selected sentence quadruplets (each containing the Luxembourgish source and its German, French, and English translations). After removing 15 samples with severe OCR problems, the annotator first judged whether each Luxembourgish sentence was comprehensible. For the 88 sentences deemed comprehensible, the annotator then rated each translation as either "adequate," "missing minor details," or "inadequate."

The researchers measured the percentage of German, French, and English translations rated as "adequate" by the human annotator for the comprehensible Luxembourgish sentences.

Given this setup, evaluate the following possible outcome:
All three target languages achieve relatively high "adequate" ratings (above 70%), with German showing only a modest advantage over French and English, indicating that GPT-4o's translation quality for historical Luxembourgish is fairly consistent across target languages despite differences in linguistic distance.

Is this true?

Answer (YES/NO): NO